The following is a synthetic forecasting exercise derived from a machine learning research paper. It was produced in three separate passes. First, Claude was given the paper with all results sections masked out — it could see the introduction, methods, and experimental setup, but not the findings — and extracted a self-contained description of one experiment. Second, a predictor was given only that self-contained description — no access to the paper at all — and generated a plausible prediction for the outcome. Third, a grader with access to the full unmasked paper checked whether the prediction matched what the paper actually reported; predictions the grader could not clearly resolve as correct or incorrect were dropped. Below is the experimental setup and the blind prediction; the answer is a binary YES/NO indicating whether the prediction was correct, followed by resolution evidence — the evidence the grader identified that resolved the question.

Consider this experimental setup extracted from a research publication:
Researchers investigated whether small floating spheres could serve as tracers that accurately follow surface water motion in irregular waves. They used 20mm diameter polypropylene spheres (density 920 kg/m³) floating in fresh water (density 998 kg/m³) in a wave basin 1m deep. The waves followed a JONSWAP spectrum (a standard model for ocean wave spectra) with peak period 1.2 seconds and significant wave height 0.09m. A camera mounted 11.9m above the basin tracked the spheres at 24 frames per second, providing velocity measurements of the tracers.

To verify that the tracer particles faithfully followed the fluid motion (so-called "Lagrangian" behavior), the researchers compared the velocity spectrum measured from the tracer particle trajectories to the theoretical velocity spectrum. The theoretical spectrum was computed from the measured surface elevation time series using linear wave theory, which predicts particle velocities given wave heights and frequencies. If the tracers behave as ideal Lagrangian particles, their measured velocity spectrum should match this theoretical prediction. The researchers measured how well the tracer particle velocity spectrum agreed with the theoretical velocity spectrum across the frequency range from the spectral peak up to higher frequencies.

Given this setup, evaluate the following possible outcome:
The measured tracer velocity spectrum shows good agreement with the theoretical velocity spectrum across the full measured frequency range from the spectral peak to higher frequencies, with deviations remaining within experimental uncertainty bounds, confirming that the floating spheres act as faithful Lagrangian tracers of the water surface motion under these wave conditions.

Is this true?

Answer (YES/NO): YES